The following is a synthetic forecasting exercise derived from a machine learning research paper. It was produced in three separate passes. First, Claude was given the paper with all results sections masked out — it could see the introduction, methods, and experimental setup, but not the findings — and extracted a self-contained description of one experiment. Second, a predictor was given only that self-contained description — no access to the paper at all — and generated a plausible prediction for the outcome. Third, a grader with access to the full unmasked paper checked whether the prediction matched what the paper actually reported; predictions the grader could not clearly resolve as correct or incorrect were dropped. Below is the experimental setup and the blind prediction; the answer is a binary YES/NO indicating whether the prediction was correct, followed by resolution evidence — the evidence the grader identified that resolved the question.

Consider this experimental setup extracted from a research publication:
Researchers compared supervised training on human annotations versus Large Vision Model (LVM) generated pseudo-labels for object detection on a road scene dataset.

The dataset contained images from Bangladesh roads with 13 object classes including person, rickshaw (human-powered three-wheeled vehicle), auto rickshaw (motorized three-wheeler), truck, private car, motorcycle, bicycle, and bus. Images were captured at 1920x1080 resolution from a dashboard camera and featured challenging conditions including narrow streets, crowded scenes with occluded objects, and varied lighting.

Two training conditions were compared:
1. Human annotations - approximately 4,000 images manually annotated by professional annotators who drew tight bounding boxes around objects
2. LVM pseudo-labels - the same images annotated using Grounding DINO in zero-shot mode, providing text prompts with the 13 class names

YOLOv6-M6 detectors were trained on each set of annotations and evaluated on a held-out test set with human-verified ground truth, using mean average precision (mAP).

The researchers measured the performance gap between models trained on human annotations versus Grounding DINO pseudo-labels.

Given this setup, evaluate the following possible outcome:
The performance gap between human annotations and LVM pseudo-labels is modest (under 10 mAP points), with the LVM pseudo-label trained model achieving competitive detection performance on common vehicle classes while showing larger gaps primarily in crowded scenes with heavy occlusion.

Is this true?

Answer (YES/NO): NO